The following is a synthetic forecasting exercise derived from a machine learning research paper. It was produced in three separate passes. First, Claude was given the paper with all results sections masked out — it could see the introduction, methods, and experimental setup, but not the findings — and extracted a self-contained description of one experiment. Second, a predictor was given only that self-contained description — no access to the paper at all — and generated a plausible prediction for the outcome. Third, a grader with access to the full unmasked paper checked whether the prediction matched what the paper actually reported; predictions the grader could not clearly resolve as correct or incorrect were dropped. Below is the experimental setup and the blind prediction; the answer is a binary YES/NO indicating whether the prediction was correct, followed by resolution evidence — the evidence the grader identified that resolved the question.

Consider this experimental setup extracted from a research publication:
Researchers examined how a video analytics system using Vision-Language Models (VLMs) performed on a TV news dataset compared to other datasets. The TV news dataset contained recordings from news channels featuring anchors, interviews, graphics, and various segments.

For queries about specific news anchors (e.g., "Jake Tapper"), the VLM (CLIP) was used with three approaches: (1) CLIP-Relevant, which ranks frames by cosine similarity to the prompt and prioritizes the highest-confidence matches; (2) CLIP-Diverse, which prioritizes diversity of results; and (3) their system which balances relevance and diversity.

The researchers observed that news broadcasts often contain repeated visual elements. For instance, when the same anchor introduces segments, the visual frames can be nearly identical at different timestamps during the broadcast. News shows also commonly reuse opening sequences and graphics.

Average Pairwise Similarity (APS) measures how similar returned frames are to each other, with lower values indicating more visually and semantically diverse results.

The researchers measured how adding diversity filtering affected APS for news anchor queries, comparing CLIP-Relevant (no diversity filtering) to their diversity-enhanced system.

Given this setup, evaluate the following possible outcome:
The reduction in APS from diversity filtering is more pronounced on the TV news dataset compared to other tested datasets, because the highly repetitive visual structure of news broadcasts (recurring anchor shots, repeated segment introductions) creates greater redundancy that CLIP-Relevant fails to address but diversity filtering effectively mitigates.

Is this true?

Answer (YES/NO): YES